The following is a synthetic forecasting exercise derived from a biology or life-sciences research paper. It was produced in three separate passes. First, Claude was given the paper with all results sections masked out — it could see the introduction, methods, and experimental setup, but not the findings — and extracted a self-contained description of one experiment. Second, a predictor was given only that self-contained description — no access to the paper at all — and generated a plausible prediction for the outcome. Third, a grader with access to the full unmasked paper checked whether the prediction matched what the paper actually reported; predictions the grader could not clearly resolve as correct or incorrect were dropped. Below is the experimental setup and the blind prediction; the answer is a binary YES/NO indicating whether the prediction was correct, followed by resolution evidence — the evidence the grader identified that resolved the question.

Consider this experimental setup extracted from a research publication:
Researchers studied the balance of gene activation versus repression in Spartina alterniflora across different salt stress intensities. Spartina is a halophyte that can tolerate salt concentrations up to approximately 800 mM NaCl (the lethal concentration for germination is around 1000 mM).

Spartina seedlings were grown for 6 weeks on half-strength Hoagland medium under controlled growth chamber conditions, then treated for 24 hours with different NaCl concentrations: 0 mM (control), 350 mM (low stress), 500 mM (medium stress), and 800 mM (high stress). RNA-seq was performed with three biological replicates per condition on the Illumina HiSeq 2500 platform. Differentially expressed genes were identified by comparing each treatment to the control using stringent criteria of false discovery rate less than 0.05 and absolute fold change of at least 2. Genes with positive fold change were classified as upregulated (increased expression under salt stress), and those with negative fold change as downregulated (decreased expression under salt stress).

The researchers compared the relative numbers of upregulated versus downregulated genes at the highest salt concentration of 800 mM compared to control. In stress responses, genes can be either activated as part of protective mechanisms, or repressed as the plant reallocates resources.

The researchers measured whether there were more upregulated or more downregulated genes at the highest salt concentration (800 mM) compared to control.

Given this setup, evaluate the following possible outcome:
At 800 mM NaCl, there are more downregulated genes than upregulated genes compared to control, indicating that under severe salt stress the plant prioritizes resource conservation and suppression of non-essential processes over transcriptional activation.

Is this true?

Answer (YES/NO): NO